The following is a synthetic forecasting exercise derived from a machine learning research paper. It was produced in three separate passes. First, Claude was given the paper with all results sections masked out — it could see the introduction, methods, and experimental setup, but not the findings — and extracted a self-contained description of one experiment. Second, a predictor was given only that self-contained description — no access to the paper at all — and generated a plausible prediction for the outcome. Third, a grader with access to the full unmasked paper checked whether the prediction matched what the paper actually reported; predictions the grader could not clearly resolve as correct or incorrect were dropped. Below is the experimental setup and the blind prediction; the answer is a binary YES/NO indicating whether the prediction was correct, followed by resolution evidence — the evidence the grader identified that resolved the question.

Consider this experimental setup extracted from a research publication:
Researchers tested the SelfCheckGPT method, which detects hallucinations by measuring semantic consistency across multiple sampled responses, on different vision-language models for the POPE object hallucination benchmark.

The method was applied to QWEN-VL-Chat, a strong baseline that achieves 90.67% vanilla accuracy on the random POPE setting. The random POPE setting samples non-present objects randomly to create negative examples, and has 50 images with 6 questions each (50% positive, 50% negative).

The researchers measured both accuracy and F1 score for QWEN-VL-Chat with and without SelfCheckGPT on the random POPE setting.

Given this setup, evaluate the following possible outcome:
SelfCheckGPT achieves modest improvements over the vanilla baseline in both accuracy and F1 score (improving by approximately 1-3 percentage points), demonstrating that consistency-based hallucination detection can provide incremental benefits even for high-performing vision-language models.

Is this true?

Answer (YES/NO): NO